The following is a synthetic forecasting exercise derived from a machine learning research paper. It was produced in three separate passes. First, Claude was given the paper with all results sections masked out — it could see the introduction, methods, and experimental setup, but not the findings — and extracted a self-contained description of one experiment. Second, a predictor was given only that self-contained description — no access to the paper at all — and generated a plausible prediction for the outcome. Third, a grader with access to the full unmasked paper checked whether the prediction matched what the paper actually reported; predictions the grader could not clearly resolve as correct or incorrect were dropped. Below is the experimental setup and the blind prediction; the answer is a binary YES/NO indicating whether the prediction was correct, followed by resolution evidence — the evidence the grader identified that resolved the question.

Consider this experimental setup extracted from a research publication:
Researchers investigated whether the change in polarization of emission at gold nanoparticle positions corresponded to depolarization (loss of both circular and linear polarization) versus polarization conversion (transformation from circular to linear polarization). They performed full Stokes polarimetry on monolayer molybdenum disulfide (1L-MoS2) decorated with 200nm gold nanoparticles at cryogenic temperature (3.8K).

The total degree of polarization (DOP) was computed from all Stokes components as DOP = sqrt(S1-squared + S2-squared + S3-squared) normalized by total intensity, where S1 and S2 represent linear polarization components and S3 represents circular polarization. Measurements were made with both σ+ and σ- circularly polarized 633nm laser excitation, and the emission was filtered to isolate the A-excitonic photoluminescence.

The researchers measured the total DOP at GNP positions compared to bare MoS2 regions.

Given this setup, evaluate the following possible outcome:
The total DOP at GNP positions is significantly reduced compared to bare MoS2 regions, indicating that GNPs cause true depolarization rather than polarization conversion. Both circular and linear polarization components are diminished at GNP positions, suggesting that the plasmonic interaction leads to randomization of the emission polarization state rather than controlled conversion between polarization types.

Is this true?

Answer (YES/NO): YES